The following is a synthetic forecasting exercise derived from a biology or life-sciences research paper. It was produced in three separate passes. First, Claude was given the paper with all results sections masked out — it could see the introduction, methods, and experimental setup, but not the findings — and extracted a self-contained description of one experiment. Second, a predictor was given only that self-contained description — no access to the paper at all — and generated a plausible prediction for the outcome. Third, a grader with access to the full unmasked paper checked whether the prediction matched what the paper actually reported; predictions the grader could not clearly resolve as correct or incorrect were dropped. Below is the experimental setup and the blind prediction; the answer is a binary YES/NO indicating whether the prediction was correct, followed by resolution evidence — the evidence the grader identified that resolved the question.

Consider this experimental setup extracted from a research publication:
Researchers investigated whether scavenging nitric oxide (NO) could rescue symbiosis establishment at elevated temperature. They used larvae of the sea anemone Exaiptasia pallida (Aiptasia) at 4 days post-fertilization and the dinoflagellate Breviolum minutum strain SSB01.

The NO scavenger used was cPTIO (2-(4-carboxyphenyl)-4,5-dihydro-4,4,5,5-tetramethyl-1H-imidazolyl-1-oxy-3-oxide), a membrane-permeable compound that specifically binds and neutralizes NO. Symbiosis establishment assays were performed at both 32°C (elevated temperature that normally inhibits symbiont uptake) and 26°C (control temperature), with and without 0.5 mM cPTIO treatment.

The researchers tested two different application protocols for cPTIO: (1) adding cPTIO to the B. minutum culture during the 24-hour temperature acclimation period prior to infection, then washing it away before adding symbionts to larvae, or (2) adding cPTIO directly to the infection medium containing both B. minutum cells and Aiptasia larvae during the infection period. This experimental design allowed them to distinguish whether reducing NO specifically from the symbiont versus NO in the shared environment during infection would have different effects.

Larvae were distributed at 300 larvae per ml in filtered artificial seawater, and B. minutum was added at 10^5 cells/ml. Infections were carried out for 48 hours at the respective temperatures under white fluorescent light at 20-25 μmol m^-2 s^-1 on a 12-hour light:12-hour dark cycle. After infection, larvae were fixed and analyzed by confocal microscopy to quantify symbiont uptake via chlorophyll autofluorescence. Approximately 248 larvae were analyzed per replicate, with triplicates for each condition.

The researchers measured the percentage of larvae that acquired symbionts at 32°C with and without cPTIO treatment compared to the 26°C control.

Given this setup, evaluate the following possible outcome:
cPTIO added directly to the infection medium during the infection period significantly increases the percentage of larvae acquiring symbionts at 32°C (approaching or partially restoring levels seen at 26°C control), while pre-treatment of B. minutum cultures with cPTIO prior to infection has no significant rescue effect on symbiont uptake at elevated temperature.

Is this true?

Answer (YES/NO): NO